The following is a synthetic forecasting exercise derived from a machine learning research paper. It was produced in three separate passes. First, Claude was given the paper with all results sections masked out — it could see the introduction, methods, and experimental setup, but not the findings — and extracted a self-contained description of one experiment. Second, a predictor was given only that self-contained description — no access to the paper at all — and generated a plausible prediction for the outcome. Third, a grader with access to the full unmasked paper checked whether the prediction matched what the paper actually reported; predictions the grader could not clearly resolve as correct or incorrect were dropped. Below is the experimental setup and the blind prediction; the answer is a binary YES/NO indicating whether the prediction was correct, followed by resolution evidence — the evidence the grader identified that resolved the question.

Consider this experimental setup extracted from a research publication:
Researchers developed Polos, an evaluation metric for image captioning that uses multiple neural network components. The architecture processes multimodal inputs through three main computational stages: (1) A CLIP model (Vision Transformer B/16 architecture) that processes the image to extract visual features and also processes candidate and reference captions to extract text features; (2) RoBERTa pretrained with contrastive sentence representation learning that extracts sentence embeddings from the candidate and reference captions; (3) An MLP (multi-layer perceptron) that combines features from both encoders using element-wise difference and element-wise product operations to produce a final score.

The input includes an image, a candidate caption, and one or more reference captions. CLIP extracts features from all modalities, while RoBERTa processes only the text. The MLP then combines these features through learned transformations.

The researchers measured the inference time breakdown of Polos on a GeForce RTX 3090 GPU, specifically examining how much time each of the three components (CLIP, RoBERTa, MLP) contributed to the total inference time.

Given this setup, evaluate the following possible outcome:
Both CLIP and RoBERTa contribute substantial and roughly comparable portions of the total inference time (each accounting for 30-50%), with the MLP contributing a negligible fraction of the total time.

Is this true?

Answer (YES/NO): NO